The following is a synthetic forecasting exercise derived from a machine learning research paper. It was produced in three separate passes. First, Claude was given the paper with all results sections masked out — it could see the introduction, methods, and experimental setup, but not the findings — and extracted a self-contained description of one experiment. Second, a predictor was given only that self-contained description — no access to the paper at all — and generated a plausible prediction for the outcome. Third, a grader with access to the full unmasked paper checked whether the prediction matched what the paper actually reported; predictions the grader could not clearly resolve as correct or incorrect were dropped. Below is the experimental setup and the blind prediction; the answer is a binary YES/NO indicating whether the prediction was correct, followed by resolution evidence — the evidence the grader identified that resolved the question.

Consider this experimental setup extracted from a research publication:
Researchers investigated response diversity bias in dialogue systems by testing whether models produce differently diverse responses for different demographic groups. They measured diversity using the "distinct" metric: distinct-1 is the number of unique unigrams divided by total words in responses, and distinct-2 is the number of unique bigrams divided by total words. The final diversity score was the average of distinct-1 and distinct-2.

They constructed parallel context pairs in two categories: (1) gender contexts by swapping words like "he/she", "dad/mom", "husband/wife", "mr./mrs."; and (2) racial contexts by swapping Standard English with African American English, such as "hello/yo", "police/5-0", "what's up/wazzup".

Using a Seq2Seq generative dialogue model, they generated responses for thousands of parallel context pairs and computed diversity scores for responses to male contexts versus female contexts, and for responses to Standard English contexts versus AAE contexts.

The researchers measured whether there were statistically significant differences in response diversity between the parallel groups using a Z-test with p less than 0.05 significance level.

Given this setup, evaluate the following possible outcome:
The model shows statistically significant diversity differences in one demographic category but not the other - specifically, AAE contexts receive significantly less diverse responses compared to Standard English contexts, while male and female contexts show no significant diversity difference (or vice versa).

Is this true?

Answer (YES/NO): NO